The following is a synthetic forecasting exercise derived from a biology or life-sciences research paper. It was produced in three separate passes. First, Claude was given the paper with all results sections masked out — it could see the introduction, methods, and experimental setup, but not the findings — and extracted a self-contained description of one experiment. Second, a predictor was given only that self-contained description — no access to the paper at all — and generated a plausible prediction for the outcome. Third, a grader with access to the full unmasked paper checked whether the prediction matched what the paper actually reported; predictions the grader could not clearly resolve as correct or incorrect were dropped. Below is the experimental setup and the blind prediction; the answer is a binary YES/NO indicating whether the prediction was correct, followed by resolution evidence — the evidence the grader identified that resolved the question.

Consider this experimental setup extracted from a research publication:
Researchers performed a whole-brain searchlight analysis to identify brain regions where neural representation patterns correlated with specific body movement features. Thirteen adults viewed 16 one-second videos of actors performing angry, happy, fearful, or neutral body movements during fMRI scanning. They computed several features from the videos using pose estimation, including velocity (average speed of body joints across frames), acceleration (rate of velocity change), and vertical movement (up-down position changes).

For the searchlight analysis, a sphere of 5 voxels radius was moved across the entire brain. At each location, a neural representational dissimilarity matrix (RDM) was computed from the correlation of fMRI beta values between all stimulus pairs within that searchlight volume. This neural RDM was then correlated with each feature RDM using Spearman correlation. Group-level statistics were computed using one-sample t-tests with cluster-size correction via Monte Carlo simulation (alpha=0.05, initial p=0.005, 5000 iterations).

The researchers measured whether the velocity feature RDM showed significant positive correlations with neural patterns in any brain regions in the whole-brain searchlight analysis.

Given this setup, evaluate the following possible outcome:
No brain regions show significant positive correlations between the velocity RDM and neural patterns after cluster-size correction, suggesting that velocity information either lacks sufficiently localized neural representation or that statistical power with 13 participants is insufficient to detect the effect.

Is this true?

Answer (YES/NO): NO